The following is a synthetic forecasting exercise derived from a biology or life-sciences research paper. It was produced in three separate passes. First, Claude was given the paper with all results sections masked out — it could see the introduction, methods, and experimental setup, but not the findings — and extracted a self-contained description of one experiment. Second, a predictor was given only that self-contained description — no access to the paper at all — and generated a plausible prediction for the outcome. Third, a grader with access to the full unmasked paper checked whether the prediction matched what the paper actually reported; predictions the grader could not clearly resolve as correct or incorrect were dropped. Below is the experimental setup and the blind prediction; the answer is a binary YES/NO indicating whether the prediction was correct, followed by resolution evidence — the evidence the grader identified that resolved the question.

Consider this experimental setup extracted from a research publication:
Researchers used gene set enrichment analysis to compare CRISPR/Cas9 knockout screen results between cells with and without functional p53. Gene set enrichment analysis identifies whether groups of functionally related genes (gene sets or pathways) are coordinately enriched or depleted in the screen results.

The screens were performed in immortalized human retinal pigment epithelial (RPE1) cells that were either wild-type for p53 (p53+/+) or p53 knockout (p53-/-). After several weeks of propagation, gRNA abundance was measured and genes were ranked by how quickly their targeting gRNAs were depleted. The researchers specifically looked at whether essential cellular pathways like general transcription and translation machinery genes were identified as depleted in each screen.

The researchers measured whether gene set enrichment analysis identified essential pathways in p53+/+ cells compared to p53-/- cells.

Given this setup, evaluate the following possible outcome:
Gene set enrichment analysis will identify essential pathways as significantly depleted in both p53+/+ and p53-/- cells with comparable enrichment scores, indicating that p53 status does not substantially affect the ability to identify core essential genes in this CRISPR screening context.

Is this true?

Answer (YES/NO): NO